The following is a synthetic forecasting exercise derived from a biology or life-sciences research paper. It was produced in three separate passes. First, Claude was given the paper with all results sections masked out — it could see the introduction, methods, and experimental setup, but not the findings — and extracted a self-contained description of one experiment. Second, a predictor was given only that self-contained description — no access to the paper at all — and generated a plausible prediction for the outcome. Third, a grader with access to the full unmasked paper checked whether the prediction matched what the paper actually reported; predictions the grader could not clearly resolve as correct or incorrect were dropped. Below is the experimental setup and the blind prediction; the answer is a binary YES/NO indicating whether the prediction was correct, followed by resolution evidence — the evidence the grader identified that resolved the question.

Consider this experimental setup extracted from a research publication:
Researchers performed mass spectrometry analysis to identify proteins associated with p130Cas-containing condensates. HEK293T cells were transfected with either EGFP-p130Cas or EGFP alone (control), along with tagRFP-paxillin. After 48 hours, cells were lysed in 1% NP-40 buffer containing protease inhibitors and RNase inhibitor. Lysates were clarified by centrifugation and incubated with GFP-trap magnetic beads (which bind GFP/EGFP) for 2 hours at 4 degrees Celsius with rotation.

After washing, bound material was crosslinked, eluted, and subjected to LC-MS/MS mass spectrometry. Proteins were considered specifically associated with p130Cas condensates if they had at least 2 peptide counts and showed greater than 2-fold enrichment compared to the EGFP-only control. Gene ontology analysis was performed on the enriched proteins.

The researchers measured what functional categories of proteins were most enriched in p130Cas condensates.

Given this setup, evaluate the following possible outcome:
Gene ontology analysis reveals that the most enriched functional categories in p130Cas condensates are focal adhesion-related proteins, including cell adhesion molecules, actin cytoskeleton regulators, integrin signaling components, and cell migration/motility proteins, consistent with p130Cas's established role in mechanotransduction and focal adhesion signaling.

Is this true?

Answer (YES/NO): NO